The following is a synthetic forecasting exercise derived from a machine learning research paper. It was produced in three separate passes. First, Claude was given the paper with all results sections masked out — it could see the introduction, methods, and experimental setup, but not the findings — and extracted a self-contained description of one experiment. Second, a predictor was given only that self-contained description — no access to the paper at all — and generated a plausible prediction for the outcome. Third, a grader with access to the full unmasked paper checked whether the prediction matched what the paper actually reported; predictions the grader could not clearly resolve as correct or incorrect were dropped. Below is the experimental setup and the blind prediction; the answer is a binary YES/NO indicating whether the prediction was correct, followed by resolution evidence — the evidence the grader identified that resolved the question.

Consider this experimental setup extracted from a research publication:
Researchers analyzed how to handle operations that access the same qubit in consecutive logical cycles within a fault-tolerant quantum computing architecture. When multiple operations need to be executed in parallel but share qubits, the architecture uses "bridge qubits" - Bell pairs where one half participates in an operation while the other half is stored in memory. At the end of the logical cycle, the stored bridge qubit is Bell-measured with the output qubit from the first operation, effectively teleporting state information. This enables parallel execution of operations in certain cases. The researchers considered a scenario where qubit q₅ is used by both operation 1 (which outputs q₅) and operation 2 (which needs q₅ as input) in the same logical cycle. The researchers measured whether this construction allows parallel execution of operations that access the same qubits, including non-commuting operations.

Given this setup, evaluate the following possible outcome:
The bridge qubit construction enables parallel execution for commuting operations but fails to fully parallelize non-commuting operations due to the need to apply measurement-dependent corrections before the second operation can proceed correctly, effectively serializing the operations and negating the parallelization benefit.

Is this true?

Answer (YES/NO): NO